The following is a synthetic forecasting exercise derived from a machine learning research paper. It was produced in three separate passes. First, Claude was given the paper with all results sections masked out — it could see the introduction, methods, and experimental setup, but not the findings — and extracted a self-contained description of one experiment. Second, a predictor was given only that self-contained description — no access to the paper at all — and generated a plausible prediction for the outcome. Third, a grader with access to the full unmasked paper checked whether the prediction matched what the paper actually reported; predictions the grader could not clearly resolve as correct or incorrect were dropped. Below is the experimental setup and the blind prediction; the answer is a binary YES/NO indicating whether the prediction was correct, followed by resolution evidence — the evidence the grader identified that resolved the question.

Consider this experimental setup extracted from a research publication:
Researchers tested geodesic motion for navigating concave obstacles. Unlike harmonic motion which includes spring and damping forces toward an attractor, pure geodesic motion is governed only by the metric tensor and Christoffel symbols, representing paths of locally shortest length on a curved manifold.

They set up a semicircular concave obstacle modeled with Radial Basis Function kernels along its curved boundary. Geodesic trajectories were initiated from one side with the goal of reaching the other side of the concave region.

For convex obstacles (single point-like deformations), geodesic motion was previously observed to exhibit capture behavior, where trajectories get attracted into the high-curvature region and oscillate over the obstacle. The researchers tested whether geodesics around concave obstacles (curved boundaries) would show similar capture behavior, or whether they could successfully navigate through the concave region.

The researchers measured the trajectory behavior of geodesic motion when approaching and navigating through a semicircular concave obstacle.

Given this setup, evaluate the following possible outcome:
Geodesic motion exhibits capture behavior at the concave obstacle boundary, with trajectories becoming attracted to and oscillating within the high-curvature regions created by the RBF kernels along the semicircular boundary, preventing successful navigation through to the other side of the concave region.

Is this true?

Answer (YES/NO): NO